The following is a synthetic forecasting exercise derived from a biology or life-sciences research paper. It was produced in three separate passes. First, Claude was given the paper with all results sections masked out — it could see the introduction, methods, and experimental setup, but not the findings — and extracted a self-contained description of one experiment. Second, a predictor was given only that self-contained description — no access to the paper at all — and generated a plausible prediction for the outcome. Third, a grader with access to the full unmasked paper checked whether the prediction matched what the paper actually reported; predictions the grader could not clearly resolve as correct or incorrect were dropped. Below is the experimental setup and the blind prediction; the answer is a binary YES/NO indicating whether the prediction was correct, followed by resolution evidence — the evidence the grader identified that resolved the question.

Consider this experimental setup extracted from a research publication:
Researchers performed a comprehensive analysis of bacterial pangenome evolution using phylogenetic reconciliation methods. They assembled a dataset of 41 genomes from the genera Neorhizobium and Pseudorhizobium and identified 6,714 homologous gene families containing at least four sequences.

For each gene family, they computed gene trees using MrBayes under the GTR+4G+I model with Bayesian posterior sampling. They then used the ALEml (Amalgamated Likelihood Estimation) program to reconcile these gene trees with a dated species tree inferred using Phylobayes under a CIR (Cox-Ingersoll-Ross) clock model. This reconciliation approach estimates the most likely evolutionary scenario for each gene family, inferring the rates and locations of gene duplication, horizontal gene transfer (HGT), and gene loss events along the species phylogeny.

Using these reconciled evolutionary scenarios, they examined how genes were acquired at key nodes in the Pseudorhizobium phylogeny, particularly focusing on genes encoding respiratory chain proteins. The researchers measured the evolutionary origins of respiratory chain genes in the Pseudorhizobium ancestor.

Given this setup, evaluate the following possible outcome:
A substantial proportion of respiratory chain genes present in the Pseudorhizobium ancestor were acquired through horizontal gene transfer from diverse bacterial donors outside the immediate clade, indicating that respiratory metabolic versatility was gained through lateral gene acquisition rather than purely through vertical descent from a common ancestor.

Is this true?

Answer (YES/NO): NO